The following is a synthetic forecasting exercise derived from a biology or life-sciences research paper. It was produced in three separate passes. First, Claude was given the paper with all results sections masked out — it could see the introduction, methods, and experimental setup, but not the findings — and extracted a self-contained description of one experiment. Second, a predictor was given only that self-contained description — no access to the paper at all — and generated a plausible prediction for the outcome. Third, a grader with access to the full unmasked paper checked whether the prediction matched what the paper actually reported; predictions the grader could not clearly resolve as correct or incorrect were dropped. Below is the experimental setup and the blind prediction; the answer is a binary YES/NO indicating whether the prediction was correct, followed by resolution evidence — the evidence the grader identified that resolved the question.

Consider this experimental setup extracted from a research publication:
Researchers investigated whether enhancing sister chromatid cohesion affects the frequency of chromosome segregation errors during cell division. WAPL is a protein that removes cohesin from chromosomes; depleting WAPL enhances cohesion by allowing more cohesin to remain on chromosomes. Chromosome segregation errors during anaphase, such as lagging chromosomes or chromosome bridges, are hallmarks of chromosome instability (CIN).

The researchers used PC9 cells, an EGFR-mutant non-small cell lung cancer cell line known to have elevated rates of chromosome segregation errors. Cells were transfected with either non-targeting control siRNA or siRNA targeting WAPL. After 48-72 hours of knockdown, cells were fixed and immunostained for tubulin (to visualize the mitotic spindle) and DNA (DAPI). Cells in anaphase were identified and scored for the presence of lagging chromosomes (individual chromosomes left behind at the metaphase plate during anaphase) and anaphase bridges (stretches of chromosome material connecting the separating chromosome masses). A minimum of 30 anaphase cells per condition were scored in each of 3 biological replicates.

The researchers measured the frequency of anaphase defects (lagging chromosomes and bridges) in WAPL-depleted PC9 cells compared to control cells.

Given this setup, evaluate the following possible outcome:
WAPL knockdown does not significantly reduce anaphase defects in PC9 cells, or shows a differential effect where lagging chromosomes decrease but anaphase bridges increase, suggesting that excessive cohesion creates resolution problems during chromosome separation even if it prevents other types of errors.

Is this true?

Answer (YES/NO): NO